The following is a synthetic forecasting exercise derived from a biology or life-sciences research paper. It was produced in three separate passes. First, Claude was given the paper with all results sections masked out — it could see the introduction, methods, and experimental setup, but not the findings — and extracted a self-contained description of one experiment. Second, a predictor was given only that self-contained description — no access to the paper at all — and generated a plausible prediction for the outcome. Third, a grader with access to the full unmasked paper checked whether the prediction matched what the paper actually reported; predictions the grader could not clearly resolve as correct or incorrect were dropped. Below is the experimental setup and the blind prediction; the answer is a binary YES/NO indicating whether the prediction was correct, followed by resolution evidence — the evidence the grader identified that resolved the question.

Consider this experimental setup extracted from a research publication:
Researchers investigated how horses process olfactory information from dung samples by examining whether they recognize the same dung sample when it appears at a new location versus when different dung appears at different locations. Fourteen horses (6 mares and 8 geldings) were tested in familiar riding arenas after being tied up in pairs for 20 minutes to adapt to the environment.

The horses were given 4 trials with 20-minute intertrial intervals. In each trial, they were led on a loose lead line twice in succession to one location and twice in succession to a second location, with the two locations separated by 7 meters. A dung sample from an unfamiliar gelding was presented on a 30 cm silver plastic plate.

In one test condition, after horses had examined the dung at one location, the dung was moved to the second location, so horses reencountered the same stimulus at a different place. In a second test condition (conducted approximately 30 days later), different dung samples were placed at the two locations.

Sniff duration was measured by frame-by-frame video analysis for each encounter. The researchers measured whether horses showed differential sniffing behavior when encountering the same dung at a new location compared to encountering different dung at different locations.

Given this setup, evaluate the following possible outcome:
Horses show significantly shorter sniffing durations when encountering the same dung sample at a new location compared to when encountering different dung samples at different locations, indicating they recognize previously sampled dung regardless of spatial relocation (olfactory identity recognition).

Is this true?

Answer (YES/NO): YES